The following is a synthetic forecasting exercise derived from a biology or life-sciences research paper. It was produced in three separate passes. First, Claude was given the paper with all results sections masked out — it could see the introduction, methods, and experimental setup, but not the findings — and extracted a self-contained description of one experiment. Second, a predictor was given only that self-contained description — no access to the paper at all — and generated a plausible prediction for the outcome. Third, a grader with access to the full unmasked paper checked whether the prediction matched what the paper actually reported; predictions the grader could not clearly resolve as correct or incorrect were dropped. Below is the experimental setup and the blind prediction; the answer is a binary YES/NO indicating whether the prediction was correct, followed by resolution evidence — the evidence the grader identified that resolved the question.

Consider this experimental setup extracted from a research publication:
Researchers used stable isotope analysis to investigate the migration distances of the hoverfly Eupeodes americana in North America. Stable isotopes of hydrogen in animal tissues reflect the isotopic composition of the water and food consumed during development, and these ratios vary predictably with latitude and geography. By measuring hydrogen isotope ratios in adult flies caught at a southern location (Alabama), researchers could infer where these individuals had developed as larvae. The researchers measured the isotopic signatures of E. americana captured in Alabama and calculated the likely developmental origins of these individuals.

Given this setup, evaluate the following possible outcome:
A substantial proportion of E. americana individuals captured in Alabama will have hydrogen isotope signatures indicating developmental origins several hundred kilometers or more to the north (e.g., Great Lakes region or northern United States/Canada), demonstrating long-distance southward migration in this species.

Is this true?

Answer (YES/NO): YES